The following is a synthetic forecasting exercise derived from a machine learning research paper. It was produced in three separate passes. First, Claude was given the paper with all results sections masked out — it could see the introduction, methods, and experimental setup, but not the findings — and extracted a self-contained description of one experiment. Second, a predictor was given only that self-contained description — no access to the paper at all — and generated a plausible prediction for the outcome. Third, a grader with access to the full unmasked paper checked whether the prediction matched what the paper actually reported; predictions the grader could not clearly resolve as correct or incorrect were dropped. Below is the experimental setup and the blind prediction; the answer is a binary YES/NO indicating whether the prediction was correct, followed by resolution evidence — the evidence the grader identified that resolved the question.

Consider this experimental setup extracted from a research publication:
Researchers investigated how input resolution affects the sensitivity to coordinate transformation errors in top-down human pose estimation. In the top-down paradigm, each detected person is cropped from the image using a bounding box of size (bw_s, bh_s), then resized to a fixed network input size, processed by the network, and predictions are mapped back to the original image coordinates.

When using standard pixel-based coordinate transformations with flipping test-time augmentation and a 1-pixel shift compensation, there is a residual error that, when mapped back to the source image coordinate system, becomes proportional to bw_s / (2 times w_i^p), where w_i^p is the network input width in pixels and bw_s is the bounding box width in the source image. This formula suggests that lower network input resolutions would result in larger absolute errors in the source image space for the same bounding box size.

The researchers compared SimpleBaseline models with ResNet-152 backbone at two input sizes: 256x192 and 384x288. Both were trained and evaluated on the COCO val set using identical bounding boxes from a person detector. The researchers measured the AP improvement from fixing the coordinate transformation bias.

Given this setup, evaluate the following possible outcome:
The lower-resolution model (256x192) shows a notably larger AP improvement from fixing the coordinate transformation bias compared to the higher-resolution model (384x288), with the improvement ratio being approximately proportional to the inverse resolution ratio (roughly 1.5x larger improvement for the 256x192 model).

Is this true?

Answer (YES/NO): YES